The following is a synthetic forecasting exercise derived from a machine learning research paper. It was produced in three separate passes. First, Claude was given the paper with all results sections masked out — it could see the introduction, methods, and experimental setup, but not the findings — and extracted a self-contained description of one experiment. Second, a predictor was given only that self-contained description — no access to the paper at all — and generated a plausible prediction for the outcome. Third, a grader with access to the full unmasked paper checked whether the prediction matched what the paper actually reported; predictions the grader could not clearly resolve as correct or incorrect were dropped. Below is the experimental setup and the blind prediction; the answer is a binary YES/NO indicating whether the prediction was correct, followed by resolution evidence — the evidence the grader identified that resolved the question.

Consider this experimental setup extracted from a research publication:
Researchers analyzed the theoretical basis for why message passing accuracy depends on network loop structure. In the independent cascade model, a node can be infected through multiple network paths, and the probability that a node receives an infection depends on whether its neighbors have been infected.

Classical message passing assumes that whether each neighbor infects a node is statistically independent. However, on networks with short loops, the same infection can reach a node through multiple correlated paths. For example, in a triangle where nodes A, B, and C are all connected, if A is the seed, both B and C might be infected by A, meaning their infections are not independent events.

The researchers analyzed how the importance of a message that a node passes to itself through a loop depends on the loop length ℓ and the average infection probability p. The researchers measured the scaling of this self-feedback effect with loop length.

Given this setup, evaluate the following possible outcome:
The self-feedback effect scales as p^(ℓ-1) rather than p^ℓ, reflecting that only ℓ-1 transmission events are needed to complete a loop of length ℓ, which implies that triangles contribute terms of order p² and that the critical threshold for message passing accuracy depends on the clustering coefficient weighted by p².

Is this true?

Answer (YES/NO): NO